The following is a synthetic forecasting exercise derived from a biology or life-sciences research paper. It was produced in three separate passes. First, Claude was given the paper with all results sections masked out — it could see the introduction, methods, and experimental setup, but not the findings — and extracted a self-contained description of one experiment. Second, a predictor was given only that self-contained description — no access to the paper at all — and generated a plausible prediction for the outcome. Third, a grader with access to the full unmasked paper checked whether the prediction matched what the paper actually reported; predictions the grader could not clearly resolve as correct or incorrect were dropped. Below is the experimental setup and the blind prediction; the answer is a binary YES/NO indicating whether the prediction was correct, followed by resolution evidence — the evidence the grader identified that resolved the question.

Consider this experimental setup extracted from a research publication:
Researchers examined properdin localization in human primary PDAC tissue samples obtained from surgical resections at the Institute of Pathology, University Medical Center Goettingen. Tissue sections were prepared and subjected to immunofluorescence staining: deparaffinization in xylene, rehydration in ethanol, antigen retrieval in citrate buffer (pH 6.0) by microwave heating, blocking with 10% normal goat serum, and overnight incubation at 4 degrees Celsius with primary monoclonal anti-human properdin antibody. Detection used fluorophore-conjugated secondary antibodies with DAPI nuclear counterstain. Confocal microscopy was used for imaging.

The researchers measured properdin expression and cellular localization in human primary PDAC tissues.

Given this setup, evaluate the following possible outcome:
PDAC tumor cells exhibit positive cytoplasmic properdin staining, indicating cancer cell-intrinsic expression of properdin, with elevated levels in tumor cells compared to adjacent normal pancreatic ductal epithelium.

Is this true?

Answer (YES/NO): NO